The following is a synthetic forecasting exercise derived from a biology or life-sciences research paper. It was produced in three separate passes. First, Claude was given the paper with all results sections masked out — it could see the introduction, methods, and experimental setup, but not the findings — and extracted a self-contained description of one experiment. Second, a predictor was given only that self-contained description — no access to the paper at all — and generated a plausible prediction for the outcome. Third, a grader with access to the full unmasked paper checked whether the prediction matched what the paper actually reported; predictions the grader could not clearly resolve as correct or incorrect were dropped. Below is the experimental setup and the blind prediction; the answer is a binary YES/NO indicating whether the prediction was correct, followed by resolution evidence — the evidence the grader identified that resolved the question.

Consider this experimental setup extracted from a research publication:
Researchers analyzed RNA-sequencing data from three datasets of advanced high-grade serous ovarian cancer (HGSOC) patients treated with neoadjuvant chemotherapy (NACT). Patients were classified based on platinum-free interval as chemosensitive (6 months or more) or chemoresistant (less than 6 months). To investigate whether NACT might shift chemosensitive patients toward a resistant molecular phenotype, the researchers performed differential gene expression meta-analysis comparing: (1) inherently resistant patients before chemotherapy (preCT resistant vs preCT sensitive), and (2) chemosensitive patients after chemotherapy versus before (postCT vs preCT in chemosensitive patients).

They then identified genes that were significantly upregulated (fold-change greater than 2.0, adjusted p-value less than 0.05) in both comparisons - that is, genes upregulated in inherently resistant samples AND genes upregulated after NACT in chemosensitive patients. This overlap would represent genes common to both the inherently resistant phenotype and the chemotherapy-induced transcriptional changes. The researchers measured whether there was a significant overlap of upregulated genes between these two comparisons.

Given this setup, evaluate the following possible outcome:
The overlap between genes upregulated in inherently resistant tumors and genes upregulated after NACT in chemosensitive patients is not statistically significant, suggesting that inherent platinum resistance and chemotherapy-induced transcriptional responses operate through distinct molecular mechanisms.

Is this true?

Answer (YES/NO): NO